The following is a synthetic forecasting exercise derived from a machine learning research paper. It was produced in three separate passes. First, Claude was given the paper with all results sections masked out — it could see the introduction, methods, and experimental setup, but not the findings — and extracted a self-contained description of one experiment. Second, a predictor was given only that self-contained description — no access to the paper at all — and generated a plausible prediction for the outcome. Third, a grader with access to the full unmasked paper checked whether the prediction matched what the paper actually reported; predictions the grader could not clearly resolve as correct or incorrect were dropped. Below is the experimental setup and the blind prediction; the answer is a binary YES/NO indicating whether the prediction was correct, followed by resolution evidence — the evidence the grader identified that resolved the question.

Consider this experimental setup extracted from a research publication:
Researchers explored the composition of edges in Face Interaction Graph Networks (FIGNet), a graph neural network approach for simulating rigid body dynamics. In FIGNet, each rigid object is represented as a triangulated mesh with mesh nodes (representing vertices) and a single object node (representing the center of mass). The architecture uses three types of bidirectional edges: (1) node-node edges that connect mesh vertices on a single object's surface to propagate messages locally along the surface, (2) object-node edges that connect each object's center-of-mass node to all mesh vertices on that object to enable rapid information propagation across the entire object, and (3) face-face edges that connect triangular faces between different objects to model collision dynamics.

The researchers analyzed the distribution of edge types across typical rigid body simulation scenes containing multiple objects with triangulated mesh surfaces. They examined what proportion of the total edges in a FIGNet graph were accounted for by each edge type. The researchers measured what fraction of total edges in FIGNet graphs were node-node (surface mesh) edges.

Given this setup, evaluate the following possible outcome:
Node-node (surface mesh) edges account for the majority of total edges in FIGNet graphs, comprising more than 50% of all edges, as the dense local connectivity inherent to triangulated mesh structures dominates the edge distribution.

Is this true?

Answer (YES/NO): YES